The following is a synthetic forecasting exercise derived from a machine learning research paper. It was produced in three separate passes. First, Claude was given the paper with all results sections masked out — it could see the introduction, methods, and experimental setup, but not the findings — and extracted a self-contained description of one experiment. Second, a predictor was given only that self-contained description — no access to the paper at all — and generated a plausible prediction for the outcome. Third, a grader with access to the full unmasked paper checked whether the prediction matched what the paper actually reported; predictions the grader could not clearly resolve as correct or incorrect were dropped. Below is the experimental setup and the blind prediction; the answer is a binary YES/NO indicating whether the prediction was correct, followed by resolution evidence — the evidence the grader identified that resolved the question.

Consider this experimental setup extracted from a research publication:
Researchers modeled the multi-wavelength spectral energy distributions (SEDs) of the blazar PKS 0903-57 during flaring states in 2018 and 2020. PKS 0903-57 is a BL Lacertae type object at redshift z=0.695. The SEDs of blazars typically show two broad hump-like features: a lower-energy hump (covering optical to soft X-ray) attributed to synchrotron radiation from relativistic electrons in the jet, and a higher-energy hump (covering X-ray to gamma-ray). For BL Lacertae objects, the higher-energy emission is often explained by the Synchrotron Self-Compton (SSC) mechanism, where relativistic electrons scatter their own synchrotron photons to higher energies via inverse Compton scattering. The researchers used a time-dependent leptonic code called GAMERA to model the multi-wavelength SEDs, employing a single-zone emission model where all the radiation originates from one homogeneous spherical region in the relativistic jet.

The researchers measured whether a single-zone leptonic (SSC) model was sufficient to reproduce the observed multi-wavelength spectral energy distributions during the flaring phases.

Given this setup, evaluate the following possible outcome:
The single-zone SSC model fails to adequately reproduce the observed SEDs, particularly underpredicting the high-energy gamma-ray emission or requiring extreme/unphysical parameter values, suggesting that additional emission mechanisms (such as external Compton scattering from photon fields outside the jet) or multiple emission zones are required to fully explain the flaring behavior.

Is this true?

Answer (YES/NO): NO